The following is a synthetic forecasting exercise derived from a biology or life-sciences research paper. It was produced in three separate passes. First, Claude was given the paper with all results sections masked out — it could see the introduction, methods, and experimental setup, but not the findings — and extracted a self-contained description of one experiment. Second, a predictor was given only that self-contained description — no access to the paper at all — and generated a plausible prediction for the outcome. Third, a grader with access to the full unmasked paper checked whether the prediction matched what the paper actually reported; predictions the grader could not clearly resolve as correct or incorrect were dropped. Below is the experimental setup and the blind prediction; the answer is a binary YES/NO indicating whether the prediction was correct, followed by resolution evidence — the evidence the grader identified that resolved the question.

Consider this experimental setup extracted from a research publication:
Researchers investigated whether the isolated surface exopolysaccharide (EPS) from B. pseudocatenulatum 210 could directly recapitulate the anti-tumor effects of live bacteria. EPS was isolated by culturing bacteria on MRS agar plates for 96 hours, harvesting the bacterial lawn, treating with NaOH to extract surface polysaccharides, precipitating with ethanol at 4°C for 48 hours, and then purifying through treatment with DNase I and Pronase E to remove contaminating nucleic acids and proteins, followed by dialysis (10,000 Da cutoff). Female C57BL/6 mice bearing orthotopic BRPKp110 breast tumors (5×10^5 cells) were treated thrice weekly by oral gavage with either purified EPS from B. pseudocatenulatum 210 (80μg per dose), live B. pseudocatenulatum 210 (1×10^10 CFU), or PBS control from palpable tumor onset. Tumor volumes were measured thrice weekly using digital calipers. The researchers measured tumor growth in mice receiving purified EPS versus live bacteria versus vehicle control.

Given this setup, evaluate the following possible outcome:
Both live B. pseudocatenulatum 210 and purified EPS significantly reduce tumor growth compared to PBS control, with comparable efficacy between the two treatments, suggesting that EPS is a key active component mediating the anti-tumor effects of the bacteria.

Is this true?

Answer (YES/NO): YES